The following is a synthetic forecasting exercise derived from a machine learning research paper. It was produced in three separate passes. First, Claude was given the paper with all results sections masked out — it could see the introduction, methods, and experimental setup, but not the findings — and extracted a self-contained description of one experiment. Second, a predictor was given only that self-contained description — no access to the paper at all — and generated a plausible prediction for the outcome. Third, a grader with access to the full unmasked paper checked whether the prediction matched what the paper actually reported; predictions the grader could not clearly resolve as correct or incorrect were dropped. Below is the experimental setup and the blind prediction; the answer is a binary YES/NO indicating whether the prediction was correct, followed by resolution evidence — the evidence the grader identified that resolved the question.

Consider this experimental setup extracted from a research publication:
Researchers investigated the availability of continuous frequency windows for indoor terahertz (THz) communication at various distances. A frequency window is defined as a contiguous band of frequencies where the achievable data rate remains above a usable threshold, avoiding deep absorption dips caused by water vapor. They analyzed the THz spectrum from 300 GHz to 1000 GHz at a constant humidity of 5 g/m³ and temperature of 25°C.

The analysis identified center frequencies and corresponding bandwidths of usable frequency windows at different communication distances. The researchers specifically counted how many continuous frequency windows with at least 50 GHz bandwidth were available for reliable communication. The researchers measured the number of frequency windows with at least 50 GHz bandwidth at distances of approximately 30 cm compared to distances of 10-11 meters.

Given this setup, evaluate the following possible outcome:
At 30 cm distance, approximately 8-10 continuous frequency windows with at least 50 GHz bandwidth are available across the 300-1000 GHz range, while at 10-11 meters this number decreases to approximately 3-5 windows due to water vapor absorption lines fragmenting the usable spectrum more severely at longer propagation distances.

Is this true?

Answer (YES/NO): NO